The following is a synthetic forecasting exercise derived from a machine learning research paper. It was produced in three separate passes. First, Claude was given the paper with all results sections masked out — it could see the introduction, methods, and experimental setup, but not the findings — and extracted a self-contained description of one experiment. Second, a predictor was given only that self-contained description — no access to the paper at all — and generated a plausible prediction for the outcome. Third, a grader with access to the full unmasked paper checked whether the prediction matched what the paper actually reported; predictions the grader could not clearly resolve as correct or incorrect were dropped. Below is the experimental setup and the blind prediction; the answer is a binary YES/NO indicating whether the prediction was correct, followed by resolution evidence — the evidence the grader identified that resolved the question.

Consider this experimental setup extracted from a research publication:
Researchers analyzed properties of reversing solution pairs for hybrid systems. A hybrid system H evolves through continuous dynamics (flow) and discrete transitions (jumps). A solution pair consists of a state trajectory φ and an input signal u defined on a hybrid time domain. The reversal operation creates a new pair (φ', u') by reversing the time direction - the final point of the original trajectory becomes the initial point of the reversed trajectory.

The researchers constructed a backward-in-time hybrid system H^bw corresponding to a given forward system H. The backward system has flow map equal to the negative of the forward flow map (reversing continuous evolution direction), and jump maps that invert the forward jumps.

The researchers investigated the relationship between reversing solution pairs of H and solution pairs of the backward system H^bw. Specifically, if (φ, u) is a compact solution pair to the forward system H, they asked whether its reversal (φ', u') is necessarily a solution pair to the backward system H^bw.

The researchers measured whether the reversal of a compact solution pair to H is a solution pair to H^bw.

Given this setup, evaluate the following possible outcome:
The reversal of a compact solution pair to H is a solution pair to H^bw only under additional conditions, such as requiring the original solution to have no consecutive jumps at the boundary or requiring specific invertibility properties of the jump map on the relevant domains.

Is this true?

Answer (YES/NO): NO